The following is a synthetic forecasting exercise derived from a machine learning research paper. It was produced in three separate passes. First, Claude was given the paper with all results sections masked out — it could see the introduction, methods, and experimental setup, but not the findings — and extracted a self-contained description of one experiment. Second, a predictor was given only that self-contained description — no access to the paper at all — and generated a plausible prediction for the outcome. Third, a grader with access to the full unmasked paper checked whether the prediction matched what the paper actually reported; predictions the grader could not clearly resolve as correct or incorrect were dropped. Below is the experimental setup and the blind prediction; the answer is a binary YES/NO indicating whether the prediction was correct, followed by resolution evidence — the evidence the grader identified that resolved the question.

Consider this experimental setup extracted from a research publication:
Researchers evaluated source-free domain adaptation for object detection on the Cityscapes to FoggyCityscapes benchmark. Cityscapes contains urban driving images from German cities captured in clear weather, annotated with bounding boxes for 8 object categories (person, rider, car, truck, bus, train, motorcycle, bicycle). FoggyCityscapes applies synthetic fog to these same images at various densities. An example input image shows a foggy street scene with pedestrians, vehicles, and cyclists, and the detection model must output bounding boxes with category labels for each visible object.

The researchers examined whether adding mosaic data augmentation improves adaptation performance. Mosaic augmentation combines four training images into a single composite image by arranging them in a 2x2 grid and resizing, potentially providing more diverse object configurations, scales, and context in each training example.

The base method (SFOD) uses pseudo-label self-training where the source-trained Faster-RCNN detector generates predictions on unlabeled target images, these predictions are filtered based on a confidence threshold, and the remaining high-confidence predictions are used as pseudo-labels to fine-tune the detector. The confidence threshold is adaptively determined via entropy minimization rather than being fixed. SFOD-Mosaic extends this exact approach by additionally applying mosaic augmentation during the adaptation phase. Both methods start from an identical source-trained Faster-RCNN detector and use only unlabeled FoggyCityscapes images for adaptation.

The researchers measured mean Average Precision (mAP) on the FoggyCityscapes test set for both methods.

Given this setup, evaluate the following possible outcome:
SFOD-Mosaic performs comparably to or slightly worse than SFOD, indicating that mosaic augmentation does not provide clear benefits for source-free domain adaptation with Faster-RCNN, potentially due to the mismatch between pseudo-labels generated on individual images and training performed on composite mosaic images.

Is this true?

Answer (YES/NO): NO